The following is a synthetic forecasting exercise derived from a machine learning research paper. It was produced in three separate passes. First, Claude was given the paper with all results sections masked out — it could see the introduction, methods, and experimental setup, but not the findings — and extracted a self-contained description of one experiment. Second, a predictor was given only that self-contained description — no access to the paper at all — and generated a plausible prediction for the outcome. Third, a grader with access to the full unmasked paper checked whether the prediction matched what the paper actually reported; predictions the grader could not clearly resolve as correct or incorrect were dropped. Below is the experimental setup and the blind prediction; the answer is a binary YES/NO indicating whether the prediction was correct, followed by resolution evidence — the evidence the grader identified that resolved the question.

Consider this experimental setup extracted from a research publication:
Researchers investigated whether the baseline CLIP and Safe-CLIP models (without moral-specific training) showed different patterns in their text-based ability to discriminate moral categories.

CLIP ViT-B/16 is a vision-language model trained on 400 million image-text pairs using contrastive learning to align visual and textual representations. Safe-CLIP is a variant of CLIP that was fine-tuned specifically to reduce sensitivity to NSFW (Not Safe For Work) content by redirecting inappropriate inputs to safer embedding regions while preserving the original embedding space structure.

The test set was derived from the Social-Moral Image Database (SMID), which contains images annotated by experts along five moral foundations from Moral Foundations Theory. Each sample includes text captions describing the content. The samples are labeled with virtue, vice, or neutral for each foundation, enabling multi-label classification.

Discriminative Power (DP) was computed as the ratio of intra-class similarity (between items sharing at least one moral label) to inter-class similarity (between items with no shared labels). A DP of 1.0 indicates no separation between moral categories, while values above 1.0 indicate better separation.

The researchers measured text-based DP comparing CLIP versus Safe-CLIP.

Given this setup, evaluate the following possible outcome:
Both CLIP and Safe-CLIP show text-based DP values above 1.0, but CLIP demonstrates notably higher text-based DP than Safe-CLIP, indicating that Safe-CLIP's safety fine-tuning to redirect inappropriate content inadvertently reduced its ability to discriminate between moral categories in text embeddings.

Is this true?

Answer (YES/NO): NO